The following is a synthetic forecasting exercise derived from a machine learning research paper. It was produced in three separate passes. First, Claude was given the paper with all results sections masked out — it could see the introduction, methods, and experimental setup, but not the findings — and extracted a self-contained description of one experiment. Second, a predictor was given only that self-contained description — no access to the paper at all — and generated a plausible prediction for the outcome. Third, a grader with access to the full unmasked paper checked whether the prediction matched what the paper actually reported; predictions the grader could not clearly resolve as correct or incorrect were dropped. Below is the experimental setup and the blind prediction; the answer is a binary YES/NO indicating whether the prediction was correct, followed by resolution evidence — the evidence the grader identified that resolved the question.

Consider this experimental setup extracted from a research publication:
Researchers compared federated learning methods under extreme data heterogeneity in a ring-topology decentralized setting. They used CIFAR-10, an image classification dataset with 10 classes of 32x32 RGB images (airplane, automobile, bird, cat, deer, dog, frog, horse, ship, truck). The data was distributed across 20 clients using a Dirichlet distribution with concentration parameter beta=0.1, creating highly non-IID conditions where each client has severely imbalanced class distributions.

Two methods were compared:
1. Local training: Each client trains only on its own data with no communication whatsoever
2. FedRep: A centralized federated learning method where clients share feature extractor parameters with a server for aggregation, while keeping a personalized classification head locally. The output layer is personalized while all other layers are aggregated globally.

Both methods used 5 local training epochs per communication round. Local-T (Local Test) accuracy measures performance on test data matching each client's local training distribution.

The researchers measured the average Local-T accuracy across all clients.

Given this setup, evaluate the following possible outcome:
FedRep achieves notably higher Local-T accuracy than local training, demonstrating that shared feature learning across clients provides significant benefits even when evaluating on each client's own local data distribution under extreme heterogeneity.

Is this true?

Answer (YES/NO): NO